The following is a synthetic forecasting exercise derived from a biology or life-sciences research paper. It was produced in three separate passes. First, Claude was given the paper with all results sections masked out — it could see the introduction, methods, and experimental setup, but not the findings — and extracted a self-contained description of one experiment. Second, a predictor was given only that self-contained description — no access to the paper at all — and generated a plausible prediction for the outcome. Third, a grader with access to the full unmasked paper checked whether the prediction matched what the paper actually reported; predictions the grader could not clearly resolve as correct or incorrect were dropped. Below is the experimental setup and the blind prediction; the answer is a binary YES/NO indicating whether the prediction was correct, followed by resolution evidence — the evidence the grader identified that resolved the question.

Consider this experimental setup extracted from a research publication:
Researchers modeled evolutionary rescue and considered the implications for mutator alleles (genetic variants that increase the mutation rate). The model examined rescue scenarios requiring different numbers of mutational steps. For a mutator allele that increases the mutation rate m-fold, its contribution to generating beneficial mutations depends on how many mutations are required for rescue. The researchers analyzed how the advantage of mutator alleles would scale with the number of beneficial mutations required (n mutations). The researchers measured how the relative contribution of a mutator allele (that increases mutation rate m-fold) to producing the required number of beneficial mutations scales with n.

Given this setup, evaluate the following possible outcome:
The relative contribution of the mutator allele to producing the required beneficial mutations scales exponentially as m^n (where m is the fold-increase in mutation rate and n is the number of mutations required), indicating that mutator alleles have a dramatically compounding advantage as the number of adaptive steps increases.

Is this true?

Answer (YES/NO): YES